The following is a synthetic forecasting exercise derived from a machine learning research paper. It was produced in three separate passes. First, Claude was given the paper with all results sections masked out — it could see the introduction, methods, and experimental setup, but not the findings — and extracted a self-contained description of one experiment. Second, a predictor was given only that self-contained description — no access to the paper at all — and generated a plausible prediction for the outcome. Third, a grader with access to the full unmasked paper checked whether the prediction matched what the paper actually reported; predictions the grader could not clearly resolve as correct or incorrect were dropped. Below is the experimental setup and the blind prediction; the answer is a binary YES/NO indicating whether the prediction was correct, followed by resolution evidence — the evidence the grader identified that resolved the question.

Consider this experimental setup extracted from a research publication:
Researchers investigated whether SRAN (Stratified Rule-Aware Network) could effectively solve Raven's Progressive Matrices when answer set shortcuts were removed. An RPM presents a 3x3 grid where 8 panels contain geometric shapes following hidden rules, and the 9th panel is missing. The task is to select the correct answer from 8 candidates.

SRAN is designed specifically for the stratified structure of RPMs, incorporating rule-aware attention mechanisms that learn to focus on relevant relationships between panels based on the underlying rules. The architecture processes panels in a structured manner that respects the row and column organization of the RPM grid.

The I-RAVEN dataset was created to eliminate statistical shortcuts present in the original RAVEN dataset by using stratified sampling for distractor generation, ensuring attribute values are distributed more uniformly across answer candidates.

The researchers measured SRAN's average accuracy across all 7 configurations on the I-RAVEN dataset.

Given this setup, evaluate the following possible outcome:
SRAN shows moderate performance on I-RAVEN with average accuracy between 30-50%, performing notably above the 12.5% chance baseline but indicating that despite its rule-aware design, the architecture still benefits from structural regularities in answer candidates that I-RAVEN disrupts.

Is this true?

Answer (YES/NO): NO